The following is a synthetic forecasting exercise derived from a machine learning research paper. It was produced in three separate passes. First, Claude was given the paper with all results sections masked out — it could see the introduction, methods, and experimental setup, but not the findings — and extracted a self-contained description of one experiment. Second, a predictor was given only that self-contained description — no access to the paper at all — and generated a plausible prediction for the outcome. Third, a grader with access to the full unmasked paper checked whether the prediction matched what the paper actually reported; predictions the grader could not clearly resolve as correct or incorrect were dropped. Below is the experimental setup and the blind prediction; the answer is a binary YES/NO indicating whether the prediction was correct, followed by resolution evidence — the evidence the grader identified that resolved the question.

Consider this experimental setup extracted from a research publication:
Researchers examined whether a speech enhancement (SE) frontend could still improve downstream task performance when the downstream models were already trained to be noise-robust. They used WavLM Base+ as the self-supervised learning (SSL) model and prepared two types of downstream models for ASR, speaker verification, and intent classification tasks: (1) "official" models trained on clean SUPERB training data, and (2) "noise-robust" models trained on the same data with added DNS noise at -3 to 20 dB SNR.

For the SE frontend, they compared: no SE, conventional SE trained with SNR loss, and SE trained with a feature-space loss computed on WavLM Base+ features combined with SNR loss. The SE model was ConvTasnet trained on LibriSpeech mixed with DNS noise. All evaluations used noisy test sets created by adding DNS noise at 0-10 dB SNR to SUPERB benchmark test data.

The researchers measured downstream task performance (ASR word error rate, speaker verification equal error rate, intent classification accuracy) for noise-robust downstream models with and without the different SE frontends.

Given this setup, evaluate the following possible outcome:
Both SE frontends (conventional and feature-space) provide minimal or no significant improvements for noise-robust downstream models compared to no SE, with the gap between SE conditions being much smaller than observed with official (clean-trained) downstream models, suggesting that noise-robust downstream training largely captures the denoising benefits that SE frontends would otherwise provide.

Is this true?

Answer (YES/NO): NO